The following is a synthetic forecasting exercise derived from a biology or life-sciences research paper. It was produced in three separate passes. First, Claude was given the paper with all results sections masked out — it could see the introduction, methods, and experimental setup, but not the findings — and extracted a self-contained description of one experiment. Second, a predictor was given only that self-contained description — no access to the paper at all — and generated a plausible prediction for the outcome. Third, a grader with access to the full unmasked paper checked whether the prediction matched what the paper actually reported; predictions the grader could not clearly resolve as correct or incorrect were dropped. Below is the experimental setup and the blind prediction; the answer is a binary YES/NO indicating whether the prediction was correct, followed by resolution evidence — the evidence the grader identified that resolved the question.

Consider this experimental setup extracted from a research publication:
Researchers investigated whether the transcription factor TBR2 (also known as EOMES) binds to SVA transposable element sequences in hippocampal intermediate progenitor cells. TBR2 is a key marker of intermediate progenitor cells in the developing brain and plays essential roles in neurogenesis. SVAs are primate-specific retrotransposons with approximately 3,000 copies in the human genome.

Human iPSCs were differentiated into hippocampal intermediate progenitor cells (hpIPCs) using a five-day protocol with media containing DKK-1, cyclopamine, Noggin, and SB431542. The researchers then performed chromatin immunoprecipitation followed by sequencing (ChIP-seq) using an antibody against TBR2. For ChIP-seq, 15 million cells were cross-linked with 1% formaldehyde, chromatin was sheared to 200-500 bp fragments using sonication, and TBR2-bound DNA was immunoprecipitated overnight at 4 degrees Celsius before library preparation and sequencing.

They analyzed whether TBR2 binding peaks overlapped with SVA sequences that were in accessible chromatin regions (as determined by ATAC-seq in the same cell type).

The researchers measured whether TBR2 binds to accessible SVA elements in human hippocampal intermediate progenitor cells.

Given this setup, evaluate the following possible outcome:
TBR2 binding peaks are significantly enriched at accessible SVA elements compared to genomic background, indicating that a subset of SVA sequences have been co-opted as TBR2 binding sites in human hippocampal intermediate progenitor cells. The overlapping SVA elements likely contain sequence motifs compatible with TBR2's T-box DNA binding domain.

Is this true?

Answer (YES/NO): YES